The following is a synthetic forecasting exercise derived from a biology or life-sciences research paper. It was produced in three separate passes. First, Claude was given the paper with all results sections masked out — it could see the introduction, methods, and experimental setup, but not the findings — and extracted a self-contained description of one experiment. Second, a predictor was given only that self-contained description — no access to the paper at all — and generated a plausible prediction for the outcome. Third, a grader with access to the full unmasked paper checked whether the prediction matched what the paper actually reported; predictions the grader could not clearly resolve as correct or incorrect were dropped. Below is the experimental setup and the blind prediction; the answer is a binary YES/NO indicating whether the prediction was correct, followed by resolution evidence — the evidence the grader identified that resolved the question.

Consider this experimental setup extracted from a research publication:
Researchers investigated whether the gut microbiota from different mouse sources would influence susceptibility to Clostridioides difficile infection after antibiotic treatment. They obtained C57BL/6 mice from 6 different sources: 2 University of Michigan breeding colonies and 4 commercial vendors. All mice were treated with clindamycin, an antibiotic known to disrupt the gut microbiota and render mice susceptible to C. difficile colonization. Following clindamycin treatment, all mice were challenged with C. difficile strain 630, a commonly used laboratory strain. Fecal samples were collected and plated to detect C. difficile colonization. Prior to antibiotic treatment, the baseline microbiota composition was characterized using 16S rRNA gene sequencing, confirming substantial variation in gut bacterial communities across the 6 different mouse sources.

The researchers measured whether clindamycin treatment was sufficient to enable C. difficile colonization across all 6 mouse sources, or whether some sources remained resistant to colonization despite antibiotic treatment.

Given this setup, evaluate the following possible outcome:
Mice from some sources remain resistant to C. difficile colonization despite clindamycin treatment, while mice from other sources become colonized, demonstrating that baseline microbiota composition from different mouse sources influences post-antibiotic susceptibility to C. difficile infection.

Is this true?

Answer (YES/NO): NO